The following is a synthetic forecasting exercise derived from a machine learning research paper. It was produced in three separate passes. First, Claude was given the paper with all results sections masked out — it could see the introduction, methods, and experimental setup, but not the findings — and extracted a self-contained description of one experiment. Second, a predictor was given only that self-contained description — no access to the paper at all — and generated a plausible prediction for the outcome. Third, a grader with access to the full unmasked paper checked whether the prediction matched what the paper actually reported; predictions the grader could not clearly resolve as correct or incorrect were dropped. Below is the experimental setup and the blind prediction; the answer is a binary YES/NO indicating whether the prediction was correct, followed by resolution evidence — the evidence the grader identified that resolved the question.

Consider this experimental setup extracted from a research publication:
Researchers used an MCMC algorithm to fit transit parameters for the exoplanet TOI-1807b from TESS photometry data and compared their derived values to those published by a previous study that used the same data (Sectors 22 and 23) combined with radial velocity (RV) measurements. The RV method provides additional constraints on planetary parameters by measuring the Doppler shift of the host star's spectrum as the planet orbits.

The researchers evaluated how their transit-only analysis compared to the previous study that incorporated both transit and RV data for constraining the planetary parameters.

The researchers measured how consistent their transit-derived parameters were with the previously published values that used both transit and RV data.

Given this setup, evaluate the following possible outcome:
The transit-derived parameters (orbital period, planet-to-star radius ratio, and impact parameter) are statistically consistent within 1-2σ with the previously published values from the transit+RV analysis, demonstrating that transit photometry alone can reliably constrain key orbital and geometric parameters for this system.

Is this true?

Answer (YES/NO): NO